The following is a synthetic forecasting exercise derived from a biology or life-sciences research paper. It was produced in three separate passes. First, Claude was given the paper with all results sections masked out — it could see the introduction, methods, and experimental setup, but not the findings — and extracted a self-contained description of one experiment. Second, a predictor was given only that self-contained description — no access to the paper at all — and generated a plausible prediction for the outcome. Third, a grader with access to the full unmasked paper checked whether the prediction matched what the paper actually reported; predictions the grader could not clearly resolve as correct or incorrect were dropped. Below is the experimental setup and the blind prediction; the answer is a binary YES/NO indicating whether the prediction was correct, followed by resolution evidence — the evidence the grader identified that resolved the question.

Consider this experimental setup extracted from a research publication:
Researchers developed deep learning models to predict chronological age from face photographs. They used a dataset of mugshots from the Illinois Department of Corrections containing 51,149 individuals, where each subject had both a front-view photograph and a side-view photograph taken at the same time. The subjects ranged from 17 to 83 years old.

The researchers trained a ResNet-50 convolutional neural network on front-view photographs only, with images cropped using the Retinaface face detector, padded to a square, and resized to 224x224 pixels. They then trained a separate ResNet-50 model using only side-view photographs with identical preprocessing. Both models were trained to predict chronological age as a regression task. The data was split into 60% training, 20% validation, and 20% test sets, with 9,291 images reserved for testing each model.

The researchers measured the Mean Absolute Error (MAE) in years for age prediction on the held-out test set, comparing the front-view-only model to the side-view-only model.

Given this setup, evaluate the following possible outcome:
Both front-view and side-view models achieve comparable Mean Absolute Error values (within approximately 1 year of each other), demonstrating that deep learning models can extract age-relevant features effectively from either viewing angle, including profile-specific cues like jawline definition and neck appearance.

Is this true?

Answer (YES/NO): YES